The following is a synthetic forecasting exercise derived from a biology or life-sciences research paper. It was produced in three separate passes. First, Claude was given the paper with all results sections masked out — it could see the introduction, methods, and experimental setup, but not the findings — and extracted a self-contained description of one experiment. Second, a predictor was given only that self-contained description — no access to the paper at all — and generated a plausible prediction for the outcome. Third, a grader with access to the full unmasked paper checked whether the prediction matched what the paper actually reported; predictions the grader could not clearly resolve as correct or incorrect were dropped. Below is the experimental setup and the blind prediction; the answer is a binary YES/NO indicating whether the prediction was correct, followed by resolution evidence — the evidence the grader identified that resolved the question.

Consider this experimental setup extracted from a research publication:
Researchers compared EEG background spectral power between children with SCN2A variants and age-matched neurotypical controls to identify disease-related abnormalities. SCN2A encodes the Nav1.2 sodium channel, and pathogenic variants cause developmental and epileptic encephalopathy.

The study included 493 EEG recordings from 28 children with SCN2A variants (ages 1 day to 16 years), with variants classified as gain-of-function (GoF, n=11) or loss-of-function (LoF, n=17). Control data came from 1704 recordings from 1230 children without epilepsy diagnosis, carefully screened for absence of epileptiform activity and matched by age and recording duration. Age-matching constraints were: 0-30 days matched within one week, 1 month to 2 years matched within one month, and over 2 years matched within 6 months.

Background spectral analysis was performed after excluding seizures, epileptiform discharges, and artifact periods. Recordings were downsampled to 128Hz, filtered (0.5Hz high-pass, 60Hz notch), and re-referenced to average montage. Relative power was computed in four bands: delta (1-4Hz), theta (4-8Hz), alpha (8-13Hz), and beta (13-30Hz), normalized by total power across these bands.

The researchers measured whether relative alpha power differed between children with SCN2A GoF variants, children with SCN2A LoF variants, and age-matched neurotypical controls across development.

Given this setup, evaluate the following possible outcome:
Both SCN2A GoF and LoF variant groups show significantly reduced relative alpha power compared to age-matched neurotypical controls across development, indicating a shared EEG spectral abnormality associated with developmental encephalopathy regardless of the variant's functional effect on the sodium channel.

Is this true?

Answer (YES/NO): NO